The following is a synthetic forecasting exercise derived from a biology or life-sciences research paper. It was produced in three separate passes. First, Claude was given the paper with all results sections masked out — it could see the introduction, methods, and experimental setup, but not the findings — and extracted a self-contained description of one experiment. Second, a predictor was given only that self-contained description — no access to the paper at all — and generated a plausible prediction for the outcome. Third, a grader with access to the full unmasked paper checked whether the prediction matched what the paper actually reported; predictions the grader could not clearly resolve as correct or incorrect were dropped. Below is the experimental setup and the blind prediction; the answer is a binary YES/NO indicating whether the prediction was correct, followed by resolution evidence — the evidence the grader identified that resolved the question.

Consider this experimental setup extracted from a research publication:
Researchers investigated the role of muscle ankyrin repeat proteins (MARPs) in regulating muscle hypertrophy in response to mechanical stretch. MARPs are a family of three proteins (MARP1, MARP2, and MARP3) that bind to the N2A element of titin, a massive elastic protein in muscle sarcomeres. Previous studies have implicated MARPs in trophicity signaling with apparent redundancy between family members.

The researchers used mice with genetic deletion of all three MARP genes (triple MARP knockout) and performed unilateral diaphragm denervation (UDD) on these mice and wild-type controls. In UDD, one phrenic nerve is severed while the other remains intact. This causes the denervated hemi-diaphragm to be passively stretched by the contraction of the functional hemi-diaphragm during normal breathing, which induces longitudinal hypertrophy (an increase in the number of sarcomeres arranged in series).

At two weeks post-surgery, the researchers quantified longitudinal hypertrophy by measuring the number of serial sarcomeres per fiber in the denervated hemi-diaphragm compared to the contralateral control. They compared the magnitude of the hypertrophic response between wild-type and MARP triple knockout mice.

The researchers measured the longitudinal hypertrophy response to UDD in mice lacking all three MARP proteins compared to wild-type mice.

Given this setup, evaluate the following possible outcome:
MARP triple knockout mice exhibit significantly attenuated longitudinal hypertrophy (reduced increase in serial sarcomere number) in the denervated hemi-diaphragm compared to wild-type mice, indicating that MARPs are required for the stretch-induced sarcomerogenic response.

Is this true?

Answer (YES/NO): NO